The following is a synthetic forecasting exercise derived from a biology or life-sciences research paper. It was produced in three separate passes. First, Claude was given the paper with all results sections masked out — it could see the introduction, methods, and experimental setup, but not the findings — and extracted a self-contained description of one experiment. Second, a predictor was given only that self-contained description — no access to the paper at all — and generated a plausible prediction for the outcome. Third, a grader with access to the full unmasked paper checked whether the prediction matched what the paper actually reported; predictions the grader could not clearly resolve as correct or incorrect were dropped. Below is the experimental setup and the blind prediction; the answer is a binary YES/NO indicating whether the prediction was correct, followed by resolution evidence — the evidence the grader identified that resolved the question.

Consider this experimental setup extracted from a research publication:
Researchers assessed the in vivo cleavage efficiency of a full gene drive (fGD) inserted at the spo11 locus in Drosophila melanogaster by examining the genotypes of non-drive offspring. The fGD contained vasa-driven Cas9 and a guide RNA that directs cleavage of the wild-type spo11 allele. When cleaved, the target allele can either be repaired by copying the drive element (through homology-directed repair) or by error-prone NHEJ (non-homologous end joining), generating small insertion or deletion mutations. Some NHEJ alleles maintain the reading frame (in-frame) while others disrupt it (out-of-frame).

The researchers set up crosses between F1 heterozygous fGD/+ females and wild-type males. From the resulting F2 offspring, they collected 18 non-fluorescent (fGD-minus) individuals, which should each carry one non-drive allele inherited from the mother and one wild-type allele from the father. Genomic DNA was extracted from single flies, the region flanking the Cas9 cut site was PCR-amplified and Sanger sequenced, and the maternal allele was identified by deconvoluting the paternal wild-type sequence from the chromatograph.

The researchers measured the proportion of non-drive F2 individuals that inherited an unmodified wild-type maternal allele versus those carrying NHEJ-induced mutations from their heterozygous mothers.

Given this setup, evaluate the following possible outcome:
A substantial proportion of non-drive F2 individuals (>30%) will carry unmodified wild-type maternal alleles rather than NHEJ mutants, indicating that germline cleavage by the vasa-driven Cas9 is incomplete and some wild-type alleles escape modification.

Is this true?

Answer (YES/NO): NO